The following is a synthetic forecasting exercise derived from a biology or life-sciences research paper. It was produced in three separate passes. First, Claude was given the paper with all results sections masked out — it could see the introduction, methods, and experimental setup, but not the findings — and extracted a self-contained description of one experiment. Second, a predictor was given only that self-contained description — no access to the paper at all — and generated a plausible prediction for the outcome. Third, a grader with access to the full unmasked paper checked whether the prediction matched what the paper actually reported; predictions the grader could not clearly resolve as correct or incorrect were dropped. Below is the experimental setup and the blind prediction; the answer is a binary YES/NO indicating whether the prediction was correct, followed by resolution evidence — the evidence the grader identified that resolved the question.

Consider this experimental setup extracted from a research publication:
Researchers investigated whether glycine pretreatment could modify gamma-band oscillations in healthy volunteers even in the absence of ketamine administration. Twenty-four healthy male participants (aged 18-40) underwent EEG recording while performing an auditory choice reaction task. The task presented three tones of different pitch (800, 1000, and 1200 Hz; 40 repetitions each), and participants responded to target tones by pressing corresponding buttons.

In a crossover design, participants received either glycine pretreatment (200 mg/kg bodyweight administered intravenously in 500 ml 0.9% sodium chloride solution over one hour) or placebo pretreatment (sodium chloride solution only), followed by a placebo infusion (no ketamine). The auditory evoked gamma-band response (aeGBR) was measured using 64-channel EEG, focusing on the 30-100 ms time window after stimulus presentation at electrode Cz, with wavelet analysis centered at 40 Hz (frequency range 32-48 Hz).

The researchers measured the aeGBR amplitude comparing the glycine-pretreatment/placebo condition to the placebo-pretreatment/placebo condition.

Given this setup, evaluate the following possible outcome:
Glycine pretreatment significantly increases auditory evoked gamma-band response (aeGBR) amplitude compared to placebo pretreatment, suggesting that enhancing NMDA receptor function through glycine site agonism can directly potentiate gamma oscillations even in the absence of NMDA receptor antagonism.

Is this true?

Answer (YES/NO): NO